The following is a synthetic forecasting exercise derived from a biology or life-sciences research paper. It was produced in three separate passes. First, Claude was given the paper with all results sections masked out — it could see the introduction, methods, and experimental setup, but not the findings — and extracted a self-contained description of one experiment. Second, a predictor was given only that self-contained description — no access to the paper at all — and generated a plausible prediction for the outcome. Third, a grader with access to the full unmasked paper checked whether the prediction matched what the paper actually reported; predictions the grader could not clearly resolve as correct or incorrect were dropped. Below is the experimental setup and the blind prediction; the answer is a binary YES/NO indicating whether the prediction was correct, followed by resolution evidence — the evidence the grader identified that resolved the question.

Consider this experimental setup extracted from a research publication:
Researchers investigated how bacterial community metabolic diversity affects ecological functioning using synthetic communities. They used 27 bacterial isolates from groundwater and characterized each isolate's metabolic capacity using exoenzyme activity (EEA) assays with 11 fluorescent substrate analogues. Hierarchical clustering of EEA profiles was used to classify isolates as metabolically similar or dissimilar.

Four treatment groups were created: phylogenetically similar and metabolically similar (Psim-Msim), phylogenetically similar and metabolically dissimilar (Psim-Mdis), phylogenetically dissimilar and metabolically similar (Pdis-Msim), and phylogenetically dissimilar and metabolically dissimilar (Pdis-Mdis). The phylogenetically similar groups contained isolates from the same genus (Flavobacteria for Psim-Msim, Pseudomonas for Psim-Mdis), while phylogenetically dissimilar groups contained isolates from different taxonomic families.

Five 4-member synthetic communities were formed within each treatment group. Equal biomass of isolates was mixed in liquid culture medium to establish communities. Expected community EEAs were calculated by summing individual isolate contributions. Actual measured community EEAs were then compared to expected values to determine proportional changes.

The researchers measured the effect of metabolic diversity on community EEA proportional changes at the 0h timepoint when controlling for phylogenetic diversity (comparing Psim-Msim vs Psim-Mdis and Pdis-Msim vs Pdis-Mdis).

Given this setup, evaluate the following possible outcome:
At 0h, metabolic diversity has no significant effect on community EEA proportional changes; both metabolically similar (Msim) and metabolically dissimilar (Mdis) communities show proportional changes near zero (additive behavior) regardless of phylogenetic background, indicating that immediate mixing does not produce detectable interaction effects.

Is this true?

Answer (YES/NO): NO